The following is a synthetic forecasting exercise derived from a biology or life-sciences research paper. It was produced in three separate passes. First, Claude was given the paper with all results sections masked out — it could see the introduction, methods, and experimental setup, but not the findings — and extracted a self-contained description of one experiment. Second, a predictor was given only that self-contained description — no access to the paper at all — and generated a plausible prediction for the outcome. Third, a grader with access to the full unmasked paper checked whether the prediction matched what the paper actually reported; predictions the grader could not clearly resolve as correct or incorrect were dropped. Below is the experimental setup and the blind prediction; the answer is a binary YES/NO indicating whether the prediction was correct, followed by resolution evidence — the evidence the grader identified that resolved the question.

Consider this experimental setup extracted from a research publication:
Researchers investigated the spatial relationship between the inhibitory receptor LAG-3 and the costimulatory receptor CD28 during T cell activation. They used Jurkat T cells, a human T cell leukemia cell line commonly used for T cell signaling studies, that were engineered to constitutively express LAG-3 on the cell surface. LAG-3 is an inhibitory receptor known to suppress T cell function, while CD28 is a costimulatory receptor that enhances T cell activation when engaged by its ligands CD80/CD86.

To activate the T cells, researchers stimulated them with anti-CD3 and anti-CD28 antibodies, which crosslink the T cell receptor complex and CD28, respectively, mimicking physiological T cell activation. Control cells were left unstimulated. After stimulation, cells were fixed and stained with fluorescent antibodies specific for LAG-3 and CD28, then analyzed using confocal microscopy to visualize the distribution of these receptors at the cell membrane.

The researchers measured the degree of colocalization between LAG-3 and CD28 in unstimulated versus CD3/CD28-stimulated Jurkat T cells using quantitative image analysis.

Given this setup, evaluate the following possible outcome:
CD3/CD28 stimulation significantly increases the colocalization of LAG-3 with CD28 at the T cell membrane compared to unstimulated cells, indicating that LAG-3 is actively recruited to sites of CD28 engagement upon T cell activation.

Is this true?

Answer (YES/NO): YES